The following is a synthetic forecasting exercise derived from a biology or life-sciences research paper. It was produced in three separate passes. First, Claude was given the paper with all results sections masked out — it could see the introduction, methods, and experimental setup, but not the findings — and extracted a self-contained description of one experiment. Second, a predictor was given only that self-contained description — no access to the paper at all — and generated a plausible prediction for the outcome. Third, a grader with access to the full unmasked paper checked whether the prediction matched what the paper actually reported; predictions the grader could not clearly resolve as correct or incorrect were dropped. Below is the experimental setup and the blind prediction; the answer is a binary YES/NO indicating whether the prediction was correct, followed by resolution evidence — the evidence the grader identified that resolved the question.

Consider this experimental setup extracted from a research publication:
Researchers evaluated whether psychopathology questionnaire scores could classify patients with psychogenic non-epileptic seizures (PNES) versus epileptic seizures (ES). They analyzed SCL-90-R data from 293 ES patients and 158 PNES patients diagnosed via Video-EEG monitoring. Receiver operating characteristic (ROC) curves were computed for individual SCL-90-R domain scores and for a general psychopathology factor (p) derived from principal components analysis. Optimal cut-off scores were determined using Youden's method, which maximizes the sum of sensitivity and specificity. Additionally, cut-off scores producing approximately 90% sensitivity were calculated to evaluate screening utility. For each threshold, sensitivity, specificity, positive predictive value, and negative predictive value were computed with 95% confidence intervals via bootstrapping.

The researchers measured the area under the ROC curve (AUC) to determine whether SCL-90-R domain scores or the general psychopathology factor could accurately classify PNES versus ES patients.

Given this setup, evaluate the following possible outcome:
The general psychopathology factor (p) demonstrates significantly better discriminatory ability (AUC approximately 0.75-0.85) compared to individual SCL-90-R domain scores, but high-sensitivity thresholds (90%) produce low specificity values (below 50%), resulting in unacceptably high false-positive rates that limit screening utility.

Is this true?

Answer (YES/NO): NO